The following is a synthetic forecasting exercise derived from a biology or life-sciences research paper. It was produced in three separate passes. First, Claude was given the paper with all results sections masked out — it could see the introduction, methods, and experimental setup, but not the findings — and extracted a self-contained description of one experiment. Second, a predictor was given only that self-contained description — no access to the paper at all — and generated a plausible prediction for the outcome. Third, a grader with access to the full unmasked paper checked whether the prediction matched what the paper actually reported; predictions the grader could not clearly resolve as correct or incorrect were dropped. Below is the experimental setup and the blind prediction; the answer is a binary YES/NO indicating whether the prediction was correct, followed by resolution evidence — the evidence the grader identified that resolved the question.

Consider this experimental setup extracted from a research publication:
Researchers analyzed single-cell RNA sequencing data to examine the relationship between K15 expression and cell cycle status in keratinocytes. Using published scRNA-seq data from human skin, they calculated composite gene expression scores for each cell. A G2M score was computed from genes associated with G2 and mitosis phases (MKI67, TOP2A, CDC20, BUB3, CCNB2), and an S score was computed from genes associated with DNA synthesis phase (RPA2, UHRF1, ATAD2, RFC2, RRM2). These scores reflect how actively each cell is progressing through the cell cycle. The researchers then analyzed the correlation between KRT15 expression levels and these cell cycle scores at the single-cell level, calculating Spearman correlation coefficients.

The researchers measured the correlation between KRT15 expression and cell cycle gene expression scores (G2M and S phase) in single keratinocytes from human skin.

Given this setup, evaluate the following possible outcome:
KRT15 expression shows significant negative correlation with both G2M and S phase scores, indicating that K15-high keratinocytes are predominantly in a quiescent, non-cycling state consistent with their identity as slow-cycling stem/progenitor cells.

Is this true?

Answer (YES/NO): YES